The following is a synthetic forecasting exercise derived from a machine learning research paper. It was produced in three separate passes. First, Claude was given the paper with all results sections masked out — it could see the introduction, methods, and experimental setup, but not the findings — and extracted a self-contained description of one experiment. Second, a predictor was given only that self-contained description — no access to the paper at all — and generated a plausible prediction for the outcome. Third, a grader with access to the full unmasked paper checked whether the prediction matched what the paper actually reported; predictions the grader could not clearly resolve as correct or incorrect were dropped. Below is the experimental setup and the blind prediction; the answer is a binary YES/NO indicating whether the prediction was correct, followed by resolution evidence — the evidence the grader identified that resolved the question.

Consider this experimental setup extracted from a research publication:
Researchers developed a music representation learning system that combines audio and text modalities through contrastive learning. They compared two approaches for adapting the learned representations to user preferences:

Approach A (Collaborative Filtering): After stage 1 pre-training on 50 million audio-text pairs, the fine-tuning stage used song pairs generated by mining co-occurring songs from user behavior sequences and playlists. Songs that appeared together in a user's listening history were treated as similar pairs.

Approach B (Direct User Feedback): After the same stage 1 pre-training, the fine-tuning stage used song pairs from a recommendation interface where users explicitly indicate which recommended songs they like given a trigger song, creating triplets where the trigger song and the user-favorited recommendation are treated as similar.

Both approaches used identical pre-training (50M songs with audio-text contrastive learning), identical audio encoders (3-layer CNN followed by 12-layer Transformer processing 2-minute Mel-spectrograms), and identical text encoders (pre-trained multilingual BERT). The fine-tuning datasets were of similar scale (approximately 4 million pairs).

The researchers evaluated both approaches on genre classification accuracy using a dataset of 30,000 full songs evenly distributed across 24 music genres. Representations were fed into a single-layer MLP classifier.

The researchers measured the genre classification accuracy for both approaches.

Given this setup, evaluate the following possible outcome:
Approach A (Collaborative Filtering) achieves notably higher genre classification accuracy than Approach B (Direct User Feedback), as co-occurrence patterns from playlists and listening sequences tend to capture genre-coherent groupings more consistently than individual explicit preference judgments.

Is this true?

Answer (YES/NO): NO